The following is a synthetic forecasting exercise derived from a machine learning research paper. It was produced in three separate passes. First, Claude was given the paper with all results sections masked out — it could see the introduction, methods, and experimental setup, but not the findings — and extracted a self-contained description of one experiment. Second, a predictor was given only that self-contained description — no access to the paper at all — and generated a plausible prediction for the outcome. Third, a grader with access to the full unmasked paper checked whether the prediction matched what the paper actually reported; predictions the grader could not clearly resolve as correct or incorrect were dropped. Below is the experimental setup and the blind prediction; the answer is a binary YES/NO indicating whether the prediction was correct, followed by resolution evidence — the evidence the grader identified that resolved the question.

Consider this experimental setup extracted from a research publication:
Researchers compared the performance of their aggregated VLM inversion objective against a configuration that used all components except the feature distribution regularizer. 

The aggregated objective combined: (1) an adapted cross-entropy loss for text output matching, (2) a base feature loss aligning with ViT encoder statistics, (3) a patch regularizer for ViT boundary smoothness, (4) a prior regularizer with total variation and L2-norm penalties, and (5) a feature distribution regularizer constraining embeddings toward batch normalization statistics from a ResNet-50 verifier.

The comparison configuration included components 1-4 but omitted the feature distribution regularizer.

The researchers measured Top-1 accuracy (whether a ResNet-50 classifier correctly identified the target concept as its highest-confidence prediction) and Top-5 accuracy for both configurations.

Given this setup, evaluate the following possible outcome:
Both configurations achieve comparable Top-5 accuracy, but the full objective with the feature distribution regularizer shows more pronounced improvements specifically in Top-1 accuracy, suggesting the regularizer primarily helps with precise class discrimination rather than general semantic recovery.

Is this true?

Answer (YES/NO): NO